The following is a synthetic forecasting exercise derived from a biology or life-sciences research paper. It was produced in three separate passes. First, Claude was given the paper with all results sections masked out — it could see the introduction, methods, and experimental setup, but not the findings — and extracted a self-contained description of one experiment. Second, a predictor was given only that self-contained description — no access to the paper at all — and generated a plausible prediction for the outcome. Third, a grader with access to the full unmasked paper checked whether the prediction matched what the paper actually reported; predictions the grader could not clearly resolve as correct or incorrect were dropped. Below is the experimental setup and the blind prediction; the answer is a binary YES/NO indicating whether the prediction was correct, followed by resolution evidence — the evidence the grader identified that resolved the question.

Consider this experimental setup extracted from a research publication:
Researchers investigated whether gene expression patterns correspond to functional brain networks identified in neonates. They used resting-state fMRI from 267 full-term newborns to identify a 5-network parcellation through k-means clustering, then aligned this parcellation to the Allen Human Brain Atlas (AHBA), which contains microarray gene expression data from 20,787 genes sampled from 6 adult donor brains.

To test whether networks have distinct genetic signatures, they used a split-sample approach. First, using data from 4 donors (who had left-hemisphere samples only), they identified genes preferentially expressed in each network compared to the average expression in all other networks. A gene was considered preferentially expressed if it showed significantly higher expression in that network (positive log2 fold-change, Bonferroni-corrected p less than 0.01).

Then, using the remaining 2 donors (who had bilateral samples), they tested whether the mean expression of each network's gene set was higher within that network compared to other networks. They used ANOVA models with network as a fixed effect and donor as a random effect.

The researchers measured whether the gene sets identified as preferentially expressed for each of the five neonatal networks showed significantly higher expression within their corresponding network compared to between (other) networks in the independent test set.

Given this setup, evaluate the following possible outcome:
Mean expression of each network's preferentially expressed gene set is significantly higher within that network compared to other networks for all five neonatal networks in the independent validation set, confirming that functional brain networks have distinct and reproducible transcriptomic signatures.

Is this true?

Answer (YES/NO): NO